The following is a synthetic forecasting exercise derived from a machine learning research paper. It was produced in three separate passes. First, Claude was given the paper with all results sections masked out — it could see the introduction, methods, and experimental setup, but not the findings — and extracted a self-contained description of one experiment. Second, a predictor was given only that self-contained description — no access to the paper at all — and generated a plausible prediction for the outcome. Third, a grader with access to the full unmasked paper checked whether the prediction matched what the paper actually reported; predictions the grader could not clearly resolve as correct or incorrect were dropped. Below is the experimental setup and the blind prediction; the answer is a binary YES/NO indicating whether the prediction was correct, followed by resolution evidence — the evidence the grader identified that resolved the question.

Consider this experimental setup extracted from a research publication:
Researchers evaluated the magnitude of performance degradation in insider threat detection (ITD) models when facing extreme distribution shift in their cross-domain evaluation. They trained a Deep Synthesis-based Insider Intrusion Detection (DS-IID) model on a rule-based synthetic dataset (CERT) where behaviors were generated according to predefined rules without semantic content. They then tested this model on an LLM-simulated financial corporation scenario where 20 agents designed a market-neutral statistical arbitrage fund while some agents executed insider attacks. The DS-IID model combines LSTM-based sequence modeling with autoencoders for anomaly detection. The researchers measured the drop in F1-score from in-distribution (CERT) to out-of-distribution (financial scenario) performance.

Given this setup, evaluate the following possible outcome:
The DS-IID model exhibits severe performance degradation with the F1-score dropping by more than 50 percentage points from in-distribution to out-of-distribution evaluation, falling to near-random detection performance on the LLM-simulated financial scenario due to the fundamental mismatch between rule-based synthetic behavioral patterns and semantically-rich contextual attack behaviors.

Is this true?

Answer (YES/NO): NO